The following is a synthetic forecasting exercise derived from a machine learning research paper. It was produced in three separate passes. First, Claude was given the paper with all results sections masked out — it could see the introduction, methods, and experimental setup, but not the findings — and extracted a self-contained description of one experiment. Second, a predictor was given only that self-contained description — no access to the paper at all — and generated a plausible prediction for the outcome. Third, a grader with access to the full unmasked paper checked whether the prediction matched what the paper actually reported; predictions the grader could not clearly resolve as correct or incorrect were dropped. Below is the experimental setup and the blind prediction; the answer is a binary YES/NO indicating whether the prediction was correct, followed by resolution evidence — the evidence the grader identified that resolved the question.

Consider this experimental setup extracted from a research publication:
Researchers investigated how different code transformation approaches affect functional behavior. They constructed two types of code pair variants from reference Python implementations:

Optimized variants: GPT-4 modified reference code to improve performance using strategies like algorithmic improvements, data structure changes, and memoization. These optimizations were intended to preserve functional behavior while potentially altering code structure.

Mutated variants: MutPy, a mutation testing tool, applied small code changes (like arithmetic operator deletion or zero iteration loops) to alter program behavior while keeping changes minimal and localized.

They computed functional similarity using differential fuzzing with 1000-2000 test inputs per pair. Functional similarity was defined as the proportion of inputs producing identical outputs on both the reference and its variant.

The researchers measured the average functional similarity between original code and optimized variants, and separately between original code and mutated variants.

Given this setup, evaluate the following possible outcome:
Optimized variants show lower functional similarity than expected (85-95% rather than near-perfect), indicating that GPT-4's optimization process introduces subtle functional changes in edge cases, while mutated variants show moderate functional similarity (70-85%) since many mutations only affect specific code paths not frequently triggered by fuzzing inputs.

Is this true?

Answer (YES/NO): NO